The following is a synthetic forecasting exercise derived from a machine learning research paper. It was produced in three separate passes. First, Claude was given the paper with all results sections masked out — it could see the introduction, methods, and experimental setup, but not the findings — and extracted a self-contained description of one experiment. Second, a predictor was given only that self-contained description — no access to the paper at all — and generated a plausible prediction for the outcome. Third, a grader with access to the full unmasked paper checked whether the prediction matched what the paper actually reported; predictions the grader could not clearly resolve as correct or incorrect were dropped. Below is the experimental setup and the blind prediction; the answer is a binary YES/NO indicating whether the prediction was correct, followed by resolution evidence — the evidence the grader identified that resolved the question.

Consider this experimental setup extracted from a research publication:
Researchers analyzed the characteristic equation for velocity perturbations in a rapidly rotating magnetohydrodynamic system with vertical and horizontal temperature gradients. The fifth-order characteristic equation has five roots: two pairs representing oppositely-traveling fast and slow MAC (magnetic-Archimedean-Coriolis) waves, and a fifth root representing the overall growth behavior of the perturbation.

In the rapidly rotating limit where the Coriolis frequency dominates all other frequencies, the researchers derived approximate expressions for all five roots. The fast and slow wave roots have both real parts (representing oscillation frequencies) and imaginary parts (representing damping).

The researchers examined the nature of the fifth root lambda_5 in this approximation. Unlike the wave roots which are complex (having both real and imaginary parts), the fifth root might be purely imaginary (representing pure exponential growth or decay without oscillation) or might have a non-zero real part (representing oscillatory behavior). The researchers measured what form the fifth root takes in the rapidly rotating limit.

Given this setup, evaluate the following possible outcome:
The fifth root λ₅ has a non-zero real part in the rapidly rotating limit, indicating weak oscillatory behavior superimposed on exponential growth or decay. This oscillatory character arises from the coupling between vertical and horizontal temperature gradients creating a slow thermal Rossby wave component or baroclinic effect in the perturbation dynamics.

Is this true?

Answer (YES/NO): NO